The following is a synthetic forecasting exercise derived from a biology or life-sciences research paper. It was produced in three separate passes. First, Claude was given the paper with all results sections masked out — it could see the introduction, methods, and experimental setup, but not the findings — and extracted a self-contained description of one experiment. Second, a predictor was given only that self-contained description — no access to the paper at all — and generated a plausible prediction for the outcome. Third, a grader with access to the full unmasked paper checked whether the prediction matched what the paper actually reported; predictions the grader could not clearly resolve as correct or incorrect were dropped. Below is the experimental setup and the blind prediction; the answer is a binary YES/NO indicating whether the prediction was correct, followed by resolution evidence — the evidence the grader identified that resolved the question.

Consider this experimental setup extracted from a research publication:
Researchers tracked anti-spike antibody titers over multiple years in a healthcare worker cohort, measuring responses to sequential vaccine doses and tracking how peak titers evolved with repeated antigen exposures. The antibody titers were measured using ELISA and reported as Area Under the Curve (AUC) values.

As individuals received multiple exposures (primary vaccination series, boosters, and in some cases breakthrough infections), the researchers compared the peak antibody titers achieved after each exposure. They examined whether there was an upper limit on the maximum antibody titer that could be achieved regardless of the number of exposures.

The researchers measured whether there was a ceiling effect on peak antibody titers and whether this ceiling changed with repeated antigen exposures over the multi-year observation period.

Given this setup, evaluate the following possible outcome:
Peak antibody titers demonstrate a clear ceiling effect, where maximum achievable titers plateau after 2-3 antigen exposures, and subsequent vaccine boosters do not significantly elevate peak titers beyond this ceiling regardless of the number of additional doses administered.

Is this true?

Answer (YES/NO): YES